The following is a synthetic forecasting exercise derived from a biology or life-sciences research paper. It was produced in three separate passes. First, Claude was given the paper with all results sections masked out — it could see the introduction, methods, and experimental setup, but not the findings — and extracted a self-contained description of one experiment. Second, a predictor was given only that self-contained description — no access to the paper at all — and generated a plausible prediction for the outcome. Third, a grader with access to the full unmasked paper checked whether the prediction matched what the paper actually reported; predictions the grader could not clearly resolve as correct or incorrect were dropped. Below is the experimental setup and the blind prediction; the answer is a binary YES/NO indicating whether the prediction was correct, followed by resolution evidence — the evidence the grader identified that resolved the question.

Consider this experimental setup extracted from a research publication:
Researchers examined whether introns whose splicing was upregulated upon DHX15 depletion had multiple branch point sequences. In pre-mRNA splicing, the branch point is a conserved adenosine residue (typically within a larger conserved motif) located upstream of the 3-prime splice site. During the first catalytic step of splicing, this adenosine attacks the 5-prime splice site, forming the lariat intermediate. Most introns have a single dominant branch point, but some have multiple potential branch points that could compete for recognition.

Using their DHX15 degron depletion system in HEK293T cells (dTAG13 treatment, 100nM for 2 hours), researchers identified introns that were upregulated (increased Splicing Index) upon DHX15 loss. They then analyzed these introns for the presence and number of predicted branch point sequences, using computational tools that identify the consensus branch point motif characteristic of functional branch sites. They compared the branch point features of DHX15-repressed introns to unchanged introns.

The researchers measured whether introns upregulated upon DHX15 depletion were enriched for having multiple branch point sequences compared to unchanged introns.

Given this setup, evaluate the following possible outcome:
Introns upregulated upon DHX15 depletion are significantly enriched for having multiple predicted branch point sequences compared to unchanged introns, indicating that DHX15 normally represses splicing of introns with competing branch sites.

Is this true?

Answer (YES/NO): YES